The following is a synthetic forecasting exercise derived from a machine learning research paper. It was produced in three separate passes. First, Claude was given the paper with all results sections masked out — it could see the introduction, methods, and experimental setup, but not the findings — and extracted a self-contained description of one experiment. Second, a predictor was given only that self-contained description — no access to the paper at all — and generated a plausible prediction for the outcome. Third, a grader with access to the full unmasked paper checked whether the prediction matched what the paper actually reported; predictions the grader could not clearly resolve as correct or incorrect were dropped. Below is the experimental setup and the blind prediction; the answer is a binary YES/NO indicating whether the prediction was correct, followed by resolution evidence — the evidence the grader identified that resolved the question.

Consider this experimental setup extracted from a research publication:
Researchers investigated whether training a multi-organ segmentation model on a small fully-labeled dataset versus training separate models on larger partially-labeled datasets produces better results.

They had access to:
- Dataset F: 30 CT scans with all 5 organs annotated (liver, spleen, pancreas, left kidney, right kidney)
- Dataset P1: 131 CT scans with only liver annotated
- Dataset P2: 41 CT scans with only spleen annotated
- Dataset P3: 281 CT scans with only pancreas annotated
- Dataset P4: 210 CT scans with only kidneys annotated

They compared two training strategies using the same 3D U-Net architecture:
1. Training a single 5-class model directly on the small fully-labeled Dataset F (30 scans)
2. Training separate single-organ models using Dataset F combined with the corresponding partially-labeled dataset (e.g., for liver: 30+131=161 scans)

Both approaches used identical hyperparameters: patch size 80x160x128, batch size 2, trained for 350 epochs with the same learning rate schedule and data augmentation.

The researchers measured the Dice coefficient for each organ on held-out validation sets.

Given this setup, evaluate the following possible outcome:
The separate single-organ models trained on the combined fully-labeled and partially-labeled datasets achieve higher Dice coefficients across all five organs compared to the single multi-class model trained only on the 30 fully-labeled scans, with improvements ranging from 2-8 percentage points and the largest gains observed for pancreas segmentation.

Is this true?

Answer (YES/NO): NO